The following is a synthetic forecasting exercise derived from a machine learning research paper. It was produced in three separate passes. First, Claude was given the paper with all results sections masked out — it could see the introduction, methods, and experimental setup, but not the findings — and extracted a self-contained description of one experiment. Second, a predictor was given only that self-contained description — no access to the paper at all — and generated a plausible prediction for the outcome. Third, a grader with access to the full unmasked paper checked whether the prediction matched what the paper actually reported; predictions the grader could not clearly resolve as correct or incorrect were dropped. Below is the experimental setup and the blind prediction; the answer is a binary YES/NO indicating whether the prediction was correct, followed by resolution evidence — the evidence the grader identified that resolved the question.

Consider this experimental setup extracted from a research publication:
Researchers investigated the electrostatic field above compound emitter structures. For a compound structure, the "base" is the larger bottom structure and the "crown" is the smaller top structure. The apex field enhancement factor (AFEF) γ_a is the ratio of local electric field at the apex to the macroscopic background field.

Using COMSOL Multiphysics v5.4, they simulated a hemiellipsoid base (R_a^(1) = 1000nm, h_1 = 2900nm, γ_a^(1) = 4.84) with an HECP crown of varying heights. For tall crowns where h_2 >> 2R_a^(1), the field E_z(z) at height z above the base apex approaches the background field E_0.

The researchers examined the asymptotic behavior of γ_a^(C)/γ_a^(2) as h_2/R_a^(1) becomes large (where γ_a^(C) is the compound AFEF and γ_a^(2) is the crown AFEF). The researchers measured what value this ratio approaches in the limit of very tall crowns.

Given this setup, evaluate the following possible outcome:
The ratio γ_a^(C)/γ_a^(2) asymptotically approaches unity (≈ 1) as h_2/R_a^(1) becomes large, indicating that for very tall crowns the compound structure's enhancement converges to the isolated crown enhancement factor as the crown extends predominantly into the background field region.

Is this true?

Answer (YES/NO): YES